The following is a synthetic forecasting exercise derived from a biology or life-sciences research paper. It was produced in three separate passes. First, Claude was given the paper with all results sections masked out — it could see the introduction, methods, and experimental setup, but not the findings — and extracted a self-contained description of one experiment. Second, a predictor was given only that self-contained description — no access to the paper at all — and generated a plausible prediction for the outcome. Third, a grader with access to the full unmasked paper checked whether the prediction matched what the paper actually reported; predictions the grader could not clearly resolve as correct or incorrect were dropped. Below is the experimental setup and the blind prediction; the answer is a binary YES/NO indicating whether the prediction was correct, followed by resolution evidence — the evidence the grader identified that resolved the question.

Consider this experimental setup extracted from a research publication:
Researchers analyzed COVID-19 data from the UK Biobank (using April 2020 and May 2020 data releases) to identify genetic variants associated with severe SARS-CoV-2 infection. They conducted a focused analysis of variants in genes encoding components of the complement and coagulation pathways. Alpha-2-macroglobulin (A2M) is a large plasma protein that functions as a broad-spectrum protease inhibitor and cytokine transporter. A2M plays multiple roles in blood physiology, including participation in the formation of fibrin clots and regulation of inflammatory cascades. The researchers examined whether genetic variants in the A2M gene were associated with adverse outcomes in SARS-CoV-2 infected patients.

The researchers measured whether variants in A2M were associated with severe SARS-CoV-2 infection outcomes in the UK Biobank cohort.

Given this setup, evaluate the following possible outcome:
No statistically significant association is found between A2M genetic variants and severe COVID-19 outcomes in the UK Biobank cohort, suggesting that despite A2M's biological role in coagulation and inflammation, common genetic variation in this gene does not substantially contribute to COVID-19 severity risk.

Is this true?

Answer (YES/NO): NO